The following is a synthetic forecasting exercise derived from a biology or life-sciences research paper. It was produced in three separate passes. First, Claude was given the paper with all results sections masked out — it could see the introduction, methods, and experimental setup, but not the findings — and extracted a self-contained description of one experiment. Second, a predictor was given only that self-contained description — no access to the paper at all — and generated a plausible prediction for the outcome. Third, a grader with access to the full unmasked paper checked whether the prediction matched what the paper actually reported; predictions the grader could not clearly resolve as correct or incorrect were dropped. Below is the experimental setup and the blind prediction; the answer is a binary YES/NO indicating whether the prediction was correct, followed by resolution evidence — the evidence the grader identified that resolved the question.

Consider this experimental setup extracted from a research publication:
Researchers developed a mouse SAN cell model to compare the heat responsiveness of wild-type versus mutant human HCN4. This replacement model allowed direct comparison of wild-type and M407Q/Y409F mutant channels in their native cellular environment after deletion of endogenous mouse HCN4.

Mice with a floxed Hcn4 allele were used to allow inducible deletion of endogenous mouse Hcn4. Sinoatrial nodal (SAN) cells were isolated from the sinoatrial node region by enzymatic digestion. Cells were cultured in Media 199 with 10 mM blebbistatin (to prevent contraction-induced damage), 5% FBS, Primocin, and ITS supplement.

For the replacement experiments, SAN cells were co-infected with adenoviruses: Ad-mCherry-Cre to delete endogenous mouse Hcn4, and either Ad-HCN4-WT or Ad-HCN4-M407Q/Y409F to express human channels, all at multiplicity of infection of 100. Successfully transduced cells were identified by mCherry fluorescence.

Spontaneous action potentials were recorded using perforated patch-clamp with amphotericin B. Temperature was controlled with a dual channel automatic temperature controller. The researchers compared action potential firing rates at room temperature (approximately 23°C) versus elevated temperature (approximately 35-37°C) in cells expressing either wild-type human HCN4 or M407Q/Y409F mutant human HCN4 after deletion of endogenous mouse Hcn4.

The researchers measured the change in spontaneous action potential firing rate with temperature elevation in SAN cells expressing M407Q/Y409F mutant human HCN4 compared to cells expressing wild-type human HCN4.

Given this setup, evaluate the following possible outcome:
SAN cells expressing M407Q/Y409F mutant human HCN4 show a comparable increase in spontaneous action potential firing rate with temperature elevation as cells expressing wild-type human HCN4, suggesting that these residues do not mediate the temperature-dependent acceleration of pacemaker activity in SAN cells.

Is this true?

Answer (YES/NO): NO